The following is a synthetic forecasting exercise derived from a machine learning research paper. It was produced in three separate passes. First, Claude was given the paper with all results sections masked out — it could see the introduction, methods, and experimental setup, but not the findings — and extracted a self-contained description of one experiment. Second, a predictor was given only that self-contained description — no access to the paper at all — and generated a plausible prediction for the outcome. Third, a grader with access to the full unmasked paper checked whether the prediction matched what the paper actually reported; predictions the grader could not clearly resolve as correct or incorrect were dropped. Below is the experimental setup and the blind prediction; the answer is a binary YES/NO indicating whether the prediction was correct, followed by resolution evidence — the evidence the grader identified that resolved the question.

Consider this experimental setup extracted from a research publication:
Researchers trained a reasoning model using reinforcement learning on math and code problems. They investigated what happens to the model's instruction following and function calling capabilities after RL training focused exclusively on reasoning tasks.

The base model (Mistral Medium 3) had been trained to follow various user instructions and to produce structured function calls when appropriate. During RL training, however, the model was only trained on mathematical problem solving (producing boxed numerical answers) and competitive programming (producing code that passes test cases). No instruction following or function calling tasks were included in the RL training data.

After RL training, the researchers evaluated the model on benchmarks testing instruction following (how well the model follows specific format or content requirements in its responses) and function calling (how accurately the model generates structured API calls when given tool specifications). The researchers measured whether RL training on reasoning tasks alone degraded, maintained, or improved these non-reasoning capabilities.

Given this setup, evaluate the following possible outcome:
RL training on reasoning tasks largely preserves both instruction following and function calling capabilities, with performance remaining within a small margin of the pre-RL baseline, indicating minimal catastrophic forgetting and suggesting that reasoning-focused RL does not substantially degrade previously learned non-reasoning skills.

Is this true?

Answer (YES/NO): YES